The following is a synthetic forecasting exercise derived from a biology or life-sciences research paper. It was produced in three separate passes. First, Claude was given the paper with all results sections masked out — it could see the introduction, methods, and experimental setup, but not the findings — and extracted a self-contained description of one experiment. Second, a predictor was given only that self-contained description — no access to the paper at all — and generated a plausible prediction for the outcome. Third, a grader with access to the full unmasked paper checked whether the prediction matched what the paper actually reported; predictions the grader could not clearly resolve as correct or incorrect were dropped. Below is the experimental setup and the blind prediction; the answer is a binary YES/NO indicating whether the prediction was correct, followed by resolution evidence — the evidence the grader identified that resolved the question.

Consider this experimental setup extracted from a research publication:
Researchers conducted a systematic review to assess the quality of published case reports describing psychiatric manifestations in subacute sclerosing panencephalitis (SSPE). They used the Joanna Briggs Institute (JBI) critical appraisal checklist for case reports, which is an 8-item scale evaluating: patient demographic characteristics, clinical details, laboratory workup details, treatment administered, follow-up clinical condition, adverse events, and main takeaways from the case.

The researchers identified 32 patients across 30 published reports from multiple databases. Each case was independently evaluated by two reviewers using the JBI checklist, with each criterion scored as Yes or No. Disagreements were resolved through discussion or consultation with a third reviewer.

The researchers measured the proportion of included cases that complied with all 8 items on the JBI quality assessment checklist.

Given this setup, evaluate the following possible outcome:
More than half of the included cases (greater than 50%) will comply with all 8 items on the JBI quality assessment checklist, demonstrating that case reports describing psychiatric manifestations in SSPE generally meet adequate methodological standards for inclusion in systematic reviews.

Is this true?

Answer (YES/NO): YES